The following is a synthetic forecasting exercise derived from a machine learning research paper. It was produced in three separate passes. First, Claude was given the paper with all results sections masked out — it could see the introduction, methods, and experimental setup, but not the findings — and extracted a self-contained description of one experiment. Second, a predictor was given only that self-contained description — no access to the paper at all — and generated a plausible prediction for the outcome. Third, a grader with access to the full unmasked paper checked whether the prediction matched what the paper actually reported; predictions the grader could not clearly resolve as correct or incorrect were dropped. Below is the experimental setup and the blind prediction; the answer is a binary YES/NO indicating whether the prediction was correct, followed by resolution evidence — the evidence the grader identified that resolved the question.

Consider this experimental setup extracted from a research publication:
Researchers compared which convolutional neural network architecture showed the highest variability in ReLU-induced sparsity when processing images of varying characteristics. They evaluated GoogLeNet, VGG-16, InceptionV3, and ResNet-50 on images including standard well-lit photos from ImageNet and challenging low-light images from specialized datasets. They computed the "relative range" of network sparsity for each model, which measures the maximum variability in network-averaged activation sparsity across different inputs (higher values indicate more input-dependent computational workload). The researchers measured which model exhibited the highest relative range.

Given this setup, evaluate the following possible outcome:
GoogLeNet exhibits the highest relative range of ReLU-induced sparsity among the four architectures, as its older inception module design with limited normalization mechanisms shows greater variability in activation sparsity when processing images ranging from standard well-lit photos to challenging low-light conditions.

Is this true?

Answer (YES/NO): YES